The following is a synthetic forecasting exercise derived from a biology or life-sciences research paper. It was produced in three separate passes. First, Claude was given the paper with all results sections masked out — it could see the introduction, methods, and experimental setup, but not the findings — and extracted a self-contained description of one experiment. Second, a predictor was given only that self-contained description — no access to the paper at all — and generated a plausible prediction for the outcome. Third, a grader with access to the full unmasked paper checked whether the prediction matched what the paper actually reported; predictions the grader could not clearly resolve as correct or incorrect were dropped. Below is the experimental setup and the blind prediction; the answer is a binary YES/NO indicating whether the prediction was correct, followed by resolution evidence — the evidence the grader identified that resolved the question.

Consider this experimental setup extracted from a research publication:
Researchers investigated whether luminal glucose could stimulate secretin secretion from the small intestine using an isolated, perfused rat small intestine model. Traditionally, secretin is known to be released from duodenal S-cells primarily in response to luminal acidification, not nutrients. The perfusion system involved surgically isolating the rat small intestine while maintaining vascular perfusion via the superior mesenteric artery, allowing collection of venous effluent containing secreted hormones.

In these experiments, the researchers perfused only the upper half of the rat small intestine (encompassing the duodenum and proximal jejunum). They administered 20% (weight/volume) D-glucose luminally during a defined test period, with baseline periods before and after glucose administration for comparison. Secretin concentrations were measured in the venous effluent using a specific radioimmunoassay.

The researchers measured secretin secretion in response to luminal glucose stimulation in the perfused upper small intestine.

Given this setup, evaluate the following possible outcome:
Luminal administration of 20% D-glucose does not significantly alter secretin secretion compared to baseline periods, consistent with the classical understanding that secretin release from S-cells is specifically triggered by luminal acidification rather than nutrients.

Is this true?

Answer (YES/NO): YES